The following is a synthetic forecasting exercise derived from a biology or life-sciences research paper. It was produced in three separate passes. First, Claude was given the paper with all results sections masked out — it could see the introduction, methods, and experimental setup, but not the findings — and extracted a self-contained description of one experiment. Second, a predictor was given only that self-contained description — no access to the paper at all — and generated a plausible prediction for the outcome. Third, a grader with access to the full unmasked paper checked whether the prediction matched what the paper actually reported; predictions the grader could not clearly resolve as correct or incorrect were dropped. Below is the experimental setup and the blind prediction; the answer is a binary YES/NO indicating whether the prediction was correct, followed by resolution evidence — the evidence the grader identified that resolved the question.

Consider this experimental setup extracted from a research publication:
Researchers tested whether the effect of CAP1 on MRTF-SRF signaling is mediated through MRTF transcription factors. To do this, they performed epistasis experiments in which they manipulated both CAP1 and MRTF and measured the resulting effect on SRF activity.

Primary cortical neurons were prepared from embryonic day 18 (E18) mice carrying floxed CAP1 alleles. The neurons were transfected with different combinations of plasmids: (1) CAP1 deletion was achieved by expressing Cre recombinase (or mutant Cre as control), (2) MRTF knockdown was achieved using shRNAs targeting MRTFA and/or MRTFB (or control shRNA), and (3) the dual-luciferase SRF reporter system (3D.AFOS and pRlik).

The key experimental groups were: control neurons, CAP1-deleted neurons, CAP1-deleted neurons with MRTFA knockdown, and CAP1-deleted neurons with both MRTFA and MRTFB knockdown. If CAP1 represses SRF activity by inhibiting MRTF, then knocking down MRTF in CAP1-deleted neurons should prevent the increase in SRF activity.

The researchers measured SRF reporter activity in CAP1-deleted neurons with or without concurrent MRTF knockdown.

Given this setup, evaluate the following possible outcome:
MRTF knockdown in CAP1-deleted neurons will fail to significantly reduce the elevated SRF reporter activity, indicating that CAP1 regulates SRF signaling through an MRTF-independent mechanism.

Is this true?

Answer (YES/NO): NO